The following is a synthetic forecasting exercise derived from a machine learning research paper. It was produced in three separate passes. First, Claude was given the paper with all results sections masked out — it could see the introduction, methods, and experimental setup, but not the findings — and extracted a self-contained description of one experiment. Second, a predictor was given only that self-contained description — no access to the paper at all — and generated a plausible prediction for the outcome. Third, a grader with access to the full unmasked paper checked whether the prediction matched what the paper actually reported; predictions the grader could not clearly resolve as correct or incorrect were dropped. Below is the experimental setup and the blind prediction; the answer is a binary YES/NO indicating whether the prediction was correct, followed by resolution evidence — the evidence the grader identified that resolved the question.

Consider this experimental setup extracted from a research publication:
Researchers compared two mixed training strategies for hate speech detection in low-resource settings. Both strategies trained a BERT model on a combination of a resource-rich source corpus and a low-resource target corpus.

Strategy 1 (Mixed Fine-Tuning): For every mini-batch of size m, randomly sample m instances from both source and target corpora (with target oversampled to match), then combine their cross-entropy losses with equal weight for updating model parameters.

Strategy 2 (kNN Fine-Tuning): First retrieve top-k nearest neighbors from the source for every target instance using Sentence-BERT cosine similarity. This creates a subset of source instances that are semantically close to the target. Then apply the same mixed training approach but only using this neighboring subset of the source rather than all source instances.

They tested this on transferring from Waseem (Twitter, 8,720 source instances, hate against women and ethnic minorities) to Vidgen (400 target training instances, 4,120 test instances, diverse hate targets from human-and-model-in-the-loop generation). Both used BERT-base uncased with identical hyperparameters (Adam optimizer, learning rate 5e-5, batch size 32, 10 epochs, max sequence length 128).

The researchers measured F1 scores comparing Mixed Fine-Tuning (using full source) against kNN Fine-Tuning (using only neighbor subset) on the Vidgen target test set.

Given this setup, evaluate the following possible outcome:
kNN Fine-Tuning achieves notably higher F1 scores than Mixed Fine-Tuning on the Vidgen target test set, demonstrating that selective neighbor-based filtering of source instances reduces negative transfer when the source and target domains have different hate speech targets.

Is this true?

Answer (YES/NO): NO